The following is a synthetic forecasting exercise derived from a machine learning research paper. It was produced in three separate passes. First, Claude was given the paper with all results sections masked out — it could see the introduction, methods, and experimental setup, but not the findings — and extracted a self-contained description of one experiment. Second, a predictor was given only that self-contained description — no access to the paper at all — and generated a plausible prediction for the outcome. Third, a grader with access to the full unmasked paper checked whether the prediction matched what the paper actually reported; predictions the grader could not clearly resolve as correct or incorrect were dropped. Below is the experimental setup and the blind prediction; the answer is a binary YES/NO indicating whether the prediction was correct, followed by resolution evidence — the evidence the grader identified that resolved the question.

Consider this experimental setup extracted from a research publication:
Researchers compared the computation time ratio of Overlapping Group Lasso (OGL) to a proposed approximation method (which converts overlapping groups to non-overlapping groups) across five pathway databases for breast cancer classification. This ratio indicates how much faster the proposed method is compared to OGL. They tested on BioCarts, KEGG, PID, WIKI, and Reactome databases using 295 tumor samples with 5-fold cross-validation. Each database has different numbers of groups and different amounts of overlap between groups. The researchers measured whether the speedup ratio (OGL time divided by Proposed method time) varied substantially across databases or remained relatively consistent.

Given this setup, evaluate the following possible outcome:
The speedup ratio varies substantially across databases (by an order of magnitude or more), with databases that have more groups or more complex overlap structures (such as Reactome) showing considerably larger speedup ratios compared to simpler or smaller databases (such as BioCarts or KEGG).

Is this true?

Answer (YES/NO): NO